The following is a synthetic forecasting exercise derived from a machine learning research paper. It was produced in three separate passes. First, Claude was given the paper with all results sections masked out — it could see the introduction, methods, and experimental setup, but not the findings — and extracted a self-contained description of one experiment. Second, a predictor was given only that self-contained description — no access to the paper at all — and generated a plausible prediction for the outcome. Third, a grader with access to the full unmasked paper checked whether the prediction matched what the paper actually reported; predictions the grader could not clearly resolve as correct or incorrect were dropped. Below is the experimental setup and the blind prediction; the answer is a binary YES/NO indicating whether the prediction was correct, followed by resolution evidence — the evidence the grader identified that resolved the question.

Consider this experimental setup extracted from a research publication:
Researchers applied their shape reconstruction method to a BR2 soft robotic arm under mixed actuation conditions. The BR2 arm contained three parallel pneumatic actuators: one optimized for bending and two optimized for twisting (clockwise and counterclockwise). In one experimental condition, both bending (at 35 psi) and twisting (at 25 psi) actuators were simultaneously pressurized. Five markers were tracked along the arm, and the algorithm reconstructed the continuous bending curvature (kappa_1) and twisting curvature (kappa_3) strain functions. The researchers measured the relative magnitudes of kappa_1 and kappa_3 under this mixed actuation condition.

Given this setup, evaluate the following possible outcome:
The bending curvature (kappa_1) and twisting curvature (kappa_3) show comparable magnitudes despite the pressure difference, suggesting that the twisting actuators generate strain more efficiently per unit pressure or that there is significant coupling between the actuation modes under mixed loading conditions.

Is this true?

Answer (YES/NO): YES